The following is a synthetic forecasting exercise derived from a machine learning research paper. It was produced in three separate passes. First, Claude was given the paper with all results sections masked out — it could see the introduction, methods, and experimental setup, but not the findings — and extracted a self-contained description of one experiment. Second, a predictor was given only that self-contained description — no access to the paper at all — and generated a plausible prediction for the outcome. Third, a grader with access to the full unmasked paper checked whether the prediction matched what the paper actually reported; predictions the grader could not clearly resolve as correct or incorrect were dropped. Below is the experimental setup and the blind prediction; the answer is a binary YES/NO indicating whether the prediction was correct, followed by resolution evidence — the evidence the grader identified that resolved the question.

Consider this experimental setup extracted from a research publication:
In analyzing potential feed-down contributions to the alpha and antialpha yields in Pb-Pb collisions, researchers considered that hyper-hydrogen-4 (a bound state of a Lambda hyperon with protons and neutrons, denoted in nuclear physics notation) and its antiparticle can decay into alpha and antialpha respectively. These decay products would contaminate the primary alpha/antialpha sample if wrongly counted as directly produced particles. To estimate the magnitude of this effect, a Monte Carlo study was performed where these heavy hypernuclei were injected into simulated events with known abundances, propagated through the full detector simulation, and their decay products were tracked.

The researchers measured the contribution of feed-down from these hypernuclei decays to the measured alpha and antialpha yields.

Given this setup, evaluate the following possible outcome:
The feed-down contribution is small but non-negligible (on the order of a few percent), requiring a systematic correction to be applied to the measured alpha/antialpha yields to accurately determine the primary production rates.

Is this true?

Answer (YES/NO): NO